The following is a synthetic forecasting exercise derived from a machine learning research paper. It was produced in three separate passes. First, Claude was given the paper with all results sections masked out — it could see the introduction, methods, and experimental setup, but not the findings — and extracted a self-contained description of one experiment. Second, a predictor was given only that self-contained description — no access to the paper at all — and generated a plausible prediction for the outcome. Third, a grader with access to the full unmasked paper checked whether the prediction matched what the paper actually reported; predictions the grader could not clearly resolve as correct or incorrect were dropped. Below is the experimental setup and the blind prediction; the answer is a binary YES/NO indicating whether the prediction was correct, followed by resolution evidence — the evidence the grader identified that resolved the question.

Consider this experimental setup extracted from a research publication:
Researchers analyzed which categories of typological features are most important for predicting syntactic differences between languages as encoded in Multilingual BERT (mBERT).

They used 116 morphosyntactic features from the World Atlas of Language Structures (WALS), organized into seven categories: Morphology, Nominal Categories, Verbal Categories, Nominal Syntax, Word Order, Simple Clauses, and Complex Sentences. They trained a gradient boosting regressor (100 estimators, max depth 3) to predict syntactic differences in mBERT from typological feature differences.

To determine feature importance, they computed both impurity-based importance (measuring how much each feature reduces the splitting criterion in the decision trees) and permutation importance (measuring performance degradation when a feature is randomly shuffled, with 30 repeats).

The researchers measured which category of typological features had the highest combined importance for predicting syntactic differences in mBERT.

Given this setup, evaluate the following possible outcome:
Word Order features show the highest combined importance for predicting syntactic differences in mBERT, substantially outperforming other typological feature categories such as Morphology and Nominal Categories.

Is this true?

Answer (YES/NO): YES